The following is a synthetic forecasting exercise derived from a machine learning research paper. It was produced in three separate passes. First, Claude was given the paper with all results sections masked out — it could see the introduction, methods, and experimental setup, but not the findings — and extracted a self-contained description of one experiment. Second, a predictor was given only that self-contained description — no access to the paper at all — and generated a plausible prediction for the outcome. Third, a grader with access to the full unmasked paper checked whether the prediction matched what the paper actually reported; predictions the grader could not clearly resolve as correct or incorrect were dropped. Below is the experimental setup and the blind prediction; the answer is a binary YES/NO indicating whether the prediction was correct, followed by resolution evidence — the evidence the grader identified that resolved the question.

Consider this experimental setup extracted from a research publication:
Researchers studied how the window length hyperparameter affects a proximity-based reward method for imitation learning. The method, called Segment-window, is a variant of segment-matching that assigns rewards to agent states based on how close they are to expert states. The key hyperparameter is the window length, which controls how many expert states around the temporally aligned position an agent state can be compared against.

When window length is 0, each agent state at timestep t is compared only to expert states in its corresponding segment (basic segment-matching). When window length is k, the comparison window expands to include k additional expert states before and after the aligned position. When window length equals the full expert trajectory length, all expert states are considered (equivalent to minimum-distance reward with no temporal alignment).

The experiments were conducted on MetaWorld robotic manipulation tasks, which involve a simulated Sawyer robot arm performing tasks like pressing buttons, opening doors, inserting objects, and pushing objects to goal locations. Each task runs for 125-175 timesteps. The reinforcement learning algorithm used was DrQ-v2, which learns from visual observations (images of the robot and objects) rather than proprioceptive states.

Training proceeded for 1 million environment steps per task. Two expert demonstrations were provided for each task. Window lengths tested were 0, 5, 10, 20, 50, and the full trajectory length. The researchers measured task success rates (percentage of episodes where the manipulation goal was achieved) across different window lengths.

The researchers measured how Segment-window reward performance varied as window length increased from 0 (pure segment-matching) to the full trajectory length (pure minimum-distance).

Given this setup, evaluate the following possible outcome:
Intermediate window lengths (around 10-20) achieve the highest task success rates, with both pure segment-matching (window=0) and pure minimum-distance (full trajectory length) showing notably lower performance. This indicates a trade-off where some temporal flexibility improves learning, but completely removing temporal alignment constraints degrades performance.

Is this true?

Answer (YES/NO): YES